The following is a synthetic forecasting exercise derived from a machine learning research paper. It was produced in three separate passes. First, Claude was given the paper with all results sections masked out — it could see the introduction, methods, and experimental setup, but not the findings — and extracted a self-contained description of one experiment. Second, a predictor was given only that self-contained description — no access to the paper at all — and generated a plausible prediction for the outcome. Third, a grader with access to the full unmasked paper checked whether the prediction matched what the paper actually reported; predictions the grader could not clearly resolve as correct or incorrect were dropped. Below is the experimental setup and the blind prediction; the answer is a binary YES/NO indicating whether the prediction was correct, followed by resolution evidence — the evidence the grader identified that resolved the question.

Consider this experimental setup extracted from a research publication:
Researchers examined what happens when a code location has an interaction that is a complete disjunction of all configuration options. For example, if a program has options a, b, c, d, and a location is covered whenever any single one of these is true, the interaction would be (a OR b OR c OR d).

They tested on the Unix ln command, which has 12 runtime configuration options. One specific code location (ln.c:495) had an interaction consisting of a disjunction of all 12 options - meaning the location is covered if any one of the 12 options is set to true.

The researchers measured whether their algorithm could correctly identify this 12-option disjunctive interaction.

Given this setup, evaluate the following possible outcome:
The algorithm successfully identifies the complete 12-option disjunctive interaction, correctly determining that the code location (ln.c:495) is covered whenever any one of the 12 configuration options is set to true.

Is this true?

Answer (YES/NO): NO